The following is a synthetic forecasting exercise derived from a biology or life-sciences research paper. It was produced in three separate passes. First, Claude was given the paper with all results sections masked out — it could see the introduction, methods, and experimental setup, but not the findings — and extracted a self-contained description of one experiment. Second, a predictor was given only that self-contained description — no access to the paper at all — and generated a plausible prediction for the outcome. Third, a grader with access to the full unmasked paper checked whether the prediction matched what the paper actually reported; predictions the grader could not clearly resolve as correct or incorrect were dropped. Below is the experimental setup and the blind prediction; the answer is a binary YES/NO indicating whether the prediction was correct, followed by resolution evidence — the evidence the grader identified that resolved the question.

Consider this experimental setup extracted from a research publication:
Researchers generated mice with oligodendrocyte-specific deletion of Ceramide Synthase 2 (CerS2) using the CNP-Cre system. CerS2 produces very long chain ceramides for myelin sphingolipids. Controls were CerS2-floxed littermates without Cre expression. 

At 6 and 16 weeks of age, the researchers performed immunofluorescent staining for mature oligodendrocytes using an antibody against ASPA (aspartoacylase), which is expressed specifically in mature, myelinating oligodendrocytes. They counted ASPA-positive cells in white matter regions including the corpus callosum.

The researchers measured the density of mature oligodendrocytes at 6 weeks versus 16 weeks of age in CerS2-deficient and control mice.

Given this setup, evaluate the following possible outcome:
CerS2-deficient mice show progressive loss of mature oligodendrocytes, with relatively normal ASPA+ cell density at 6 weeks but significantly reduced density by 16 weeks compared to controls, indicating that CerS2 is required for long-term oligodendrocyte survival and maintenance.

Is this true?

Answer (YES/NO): YES